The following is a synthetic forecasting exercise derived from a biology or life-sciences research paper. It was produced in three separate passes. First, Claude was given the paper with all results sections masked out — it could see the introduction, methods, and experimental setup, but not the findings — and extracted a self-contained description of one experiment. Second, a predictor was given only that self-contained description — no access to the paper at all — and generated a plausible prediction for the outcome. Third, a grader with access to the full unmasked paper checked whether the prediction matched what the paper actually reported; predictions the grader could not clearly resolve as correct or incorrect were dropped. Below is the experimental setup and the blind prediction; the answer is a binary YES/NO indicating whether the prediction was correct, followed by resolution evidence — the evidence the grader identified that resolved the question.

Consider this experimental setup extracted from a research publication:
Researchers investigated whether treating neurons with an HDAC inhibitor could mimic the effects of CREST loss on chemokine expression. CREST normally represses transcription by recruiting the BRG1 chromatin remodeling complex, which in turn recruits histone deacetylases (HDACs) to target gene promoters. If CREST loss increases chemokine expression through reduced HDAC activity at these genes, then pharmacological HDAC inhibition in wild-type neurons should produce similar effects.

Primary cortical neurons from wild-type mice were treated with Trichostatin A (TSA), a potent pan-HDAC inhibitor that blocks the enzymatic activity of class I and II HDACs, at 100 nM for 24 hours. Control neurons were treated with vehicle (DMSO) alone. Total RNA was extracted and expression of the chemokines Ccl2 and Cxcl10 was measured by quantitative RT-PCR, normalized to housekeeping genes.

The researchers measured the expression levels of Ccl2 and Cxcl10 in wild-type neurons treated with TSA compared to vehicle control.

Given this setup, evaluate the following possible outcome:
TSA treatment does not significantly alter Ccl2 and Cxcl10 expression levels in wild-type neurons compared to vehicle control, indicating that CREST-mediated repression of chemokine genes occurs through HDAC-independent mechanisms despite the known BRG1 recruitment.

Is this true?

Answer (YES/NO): NO